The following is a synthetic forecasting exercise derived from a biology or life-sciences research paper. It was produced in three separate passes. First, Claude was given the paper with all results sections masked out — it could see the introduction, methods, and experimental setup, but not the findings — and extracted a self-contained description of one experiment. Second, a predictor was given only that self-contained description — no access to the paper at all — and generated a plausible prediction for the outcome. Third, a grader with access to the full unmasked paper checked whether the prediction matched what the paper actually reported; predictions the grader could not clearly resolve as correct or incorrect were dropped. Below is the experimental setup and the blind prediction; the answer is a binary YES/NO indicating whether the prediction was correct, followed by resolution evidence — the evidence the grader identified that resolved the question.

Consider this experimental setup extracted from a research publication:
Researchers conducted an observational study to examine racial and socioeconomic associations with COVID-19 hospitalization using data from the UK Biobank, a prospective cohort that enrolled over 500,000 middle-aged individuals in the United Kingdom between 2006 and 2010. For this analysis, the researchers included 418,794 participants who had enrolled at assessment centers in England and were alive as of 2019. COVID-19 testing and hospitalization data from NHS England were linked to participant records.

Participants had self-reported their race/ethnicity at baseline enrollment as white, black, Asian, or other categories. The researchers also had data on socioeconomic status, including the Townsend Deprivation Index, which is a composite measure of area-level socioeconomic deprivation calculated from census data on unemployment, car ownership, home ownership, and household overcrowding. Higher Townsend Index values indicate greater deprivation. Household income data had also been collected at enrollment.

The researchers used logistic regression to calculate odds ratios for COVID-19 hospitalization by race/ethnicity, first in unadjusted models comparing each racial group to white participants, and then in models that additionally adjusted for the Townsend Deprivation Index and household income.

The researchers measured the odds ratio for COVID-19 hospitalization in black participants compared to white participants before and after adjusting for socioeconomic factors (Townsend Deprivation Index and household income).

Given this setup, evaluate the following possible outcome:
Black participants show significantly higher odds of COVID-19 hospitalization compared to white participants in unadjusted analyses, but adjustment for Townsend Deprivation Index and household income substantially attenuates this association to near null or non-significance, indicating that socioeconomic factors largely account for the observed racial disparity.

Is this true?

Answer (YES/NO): NO